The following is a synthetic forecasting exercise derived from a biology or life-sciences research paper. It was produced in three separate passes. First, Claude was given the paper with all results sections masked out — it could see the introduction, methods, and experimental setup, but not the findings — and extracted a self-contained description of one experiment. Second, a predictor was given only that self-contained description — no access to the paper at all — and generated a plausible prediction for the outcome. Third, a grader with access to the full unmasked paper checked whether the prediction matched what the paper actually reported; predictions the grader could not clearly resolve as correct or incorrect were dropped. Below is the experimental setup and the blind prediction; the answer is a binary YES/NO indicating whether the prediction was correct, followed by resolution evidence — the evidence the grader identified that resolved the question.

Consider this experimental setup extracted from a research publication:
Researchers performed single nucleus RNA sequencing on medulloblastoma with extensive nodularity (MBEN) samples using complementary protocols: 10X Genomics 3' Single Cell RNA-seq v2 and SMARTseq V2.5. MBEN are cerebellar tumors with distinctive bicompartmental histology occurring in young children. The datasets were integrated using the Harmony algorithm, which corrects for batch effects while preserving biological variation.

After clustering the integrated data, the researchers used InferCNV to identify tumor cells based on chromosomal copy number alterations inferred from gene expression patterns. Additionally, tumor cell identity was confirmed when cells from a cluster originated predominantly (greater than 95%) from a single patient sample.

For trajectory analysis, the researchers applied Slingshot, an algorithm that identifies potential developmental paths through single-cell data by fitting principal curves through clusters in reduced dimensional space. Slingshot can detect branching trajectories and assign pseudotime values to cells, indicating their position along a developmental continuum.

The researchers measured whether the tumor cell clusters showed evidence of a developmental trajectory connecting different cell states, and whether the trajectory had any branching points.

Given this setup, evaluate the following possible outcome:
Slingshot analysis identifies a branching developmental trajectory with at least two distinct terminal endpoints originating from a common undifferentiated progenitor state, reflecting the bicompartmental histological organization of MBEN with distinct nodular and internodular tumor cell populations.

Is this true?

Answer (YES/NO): NO